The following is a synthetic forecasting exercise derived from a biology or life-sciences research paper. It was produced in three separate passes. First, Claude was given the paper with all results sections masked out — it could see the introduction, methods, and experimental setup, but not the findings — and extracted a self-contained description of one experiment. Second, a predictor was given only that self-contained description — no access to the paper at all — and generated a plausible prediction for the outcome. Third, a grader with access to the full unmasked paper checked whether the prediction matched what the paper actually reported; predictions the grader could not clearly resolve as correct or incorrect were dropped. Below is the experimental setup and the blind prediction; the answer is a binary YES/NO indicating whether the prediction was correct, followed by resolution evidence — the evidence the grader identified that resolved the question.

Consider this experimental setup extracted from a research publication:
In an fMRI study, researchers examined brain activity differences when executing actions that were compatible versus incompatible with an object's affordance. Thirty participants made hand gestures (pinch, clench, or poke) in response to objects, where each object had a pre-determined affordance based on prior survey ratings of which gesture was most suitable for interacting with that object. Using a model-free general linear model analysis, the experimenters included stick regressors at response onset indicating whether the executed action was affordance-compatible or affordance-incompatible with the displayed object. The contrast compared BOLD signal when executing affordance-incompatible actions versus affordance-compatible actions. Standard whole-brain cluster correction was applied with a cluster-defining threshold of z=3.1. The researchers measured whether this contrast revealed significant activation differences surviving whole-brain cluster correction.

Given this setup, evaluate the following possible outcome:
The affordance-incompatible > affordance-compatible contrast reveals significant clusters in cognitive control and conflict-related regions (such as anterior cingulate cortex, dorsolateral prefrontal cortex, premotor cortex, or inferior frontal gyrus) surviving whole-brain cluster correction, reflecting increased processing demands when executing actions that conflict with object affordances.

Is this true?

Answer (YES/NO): NO